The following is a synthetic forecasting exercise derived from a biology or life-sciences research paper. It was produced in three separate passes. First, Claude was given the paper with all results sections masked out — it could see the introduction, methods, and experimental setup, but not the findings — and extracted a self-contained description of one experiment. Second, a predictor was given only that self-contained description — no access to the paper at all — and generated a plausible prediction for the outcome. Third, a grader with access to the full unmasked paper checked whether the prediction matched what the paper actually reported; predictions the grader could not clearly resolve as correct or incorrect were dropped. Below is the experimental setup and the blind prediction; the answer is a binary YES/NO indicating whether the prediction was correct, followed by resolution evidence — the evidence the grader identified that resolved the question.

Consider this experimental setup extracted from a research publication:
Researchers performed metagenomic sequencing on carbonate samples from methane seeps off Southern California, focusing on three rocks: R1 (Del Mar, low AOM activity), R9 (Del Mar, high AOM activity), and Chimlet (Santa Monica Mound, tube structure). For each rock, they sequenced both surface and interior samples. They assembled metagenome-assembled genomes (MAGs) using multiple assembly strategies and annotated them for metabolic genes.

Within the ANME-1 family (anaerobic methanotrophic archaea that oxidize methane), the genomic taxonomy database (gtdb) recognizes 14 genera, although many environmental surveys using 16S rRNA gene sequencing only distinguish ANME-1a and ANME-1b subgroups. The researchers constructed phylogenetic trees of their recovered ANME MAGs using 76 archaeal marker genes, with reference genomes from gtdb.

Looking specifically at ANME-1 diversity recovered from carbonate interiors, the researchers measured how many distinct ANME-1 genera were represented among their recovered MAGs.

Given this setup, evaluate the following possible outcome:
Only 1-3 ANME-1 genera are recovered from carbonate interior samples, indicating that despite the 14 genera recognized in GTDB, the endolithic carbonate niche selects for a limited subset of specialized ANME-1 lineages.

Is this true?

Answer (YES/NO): NO